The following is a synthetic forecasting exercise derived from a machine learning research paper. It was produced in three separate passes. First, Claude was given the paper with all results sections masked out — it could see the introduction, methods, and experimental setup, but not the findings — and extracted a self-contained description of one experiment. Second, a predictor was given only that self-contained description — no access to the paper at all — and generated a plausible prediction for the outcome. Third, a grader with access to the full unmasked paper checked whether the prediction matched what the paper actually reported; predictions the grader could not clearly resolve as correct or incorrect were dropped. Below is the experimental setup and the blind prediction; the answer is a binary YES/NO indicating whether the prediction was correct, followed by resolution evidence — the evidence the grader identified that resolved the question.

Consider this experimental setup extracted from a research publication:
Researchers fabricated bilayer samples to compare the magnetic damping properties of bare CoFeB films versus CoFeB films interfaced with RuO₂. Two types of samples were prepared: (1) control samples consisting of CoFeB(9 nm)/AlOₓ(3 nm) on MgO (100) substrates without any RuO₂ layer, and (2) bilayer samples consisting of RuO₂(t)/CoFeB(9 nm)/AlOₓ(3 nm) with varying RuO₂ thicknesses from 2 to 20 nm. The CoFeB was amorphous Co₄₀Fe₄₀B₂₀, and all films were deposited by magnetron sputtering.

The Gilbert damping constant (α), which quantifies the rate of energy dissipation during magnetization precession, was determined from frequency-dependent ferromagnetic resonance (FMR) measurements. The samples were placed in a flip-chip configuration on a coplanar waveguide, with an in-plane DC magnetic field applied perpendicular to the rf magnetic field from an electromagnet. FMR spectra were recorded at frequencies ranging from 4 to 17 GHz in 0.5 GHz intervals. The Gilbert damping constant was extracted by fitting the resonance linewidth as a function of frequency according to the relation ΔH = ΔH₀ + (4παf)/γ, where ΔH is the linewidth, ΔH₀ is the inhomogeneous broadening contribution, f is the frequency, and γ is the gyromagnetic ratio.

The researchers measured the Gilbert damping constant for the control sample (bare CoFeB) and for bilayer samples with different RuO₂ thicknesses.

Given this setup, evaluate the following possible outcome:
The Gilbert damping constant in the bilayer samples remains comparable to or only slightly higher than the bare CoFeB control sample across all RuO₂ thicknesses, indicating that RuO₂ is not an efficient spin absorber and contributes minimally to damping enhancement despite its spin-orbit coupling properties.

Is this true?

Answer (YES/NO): NO